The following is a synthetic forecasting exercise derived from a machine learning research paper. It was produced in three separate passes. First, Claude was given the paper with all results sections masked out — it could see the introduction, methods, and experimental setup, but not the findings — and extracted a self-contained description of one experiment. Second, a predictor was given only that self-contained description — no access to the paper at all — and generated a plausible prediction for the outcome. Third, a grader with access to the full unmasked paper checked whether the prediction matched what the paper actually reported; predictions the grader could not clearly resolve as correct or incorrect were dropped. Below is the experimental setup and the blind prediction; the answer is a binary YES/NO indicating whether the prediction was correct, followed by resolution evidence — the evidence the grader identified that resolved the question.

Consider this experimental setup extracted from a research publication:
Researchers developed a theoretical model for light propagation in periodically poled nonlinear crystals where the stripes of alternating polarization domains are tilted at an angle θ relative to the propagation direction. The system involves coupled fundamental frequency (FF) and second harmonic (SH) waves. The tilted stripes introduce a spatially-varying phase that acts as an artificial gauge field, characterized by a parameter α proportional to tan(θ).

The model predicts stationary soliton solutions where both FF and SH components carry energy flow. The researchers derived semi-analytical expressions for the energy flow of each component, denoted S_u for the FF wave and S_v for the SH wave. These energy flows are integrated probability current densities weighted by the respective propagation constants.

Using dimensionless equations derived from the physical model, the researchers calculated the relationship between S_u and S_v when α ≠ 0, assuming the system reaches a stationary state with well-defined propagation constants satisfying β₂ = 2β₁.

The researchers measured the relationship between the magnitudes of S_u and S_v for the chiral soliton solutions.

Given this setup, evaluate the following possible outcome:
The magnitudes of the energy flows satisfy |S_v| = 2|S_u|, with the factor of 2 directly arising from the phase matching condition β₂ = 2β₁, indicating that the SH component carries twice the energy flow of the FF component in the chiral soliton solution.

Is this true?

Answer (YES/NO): NO